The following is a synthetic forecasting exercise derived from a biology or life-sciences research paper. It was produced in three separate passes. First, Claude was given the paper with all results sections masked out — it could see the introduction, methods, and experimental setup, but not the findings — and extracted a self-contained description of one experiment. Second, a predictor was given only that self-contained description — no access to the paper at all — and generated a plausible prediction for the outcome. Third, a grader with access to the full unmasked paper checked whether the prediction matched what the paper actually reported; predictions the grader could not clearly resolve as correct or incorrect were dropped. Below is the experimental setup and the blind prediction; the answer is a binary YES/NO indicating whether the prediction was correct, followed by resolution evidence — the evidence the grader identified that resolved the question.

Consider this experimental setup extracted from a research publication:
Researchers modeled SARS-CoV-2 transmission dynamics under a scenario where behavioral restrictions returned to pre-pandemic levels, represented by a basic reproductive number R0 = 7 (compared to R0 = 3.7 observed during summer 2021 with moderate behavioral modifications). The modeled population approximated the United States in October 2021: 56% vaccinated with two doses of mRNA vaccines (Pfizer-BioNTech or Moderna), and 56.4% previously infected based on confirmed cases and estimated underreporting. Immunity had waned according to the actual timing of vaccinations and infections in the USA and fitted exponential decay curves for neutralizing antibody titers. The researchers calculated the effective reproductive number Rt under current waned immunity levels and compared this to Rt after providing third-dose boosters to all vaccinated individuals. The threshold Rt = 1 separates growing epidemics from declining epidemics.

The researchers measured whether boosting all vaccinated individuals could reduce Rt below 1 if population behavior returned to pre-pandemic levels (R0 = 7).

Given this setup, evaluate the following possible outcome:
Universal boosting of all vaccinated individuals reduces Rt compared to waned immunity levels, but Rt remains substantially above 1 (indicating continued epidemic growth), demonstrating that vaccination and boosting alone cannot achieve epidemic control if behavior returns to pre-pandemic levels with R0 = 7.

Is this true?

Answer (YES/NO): YES